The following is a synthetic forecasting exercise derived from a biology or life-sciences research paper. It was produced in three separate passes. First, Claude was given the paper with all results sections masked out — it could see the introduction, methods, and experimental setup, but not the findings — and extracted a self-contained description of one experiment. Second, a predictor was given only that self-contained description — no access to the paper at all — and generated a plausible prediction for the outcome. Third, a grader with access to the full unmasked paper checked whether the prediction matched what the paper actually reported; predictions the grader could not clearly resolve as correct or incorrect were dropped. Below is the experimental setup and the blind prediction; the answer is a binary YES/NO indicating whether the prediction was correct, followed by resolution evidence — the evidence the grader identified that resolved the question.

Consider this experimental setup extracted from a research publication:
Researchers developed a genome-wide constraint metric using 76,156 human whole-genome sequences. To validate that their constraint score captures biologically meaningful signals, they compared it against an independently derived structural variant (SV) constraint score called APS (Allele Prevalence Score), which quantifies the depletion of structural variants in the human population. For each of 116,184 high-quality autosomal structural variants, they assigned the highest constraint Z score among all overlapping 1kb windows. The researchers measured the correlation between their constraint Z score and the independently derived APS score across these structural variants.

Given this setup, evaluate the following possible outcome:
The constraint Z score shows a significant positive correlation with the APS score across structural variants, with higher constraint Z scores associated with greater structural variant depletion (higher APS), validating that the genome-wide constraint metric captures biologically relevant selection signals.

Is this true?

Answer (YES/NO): YES